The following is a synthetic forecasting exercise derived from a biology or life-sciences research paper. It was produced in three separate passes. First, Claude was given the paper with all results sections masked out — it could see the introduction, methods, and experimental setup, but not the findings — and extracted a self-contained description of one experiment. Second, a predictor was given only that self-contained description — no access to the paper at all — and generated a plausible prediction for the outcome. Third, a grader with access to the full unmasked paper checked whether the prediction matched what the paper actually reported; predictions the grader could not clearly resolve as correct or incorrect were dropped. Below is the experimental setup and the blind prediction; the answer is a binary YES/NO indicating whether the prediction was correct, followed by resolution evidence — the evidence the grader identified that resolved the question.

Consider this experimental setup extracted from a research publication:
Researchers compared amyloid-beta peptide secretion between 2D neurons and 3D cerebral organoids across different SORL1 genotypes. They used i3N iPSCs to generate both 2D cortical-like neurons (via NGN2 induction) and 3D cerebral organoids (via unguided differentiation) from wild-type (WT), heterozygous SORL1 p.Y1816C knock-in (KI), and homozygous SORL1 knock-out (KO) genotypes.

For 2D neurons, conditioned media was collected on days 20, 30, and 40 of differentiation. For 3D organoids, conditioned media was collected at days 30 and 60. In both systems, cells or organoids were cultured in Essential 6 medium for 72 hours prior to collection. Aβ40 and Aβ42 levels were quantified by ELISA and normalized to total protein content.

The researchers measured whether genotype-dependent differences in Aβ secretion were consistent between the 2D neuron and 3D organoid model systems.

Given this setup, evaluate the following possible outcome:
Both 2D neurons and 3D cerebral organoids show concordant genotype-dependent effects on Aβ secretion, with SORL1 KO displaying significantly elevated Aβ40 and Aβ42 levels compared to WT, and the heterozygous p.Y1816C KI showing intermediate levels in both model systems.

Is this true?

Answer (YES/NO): NO